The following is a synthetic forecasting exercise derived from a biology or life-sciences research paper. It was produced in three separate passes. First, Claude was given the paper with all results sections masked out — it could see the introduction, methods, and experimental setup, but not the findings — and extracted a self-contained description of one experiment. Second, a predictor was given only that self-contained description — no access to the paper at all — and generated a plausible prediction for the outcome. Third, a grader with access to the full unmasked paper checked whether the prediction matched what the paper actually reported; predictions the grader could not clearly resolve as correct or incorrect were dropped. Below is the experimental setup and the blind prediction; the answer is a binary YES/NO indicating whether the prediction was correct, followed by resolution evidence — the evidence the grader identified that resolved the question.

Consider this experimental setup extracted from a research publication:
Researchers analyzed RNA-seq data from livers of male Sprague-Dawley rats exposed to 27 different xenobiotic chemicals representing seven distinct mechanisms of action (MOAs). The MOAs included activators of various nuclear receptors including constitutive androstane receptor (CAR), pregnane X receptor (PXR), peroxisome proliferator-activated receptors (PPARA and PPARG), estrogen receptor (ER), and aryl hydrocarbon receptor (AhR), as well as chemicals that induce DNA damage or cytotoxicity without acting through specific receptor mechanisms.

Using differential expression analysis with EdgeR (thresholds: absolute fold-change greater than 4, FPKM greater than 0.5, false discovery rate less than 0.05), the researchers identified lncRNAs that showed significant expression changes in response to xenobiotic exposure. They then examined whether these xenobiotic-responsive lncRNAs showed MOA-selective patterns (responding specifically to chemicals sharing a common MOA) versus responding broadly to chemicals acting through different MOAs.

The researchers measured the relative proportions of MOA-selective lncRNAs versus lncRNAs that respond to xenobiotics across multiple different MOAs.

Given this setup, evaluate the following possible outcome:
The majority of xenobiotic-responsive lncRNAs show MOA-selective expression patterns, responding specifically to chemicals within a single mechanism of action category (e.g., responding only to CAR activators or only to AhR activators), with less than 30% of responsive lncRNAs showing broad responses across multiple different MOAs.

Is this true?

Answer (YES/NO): NO